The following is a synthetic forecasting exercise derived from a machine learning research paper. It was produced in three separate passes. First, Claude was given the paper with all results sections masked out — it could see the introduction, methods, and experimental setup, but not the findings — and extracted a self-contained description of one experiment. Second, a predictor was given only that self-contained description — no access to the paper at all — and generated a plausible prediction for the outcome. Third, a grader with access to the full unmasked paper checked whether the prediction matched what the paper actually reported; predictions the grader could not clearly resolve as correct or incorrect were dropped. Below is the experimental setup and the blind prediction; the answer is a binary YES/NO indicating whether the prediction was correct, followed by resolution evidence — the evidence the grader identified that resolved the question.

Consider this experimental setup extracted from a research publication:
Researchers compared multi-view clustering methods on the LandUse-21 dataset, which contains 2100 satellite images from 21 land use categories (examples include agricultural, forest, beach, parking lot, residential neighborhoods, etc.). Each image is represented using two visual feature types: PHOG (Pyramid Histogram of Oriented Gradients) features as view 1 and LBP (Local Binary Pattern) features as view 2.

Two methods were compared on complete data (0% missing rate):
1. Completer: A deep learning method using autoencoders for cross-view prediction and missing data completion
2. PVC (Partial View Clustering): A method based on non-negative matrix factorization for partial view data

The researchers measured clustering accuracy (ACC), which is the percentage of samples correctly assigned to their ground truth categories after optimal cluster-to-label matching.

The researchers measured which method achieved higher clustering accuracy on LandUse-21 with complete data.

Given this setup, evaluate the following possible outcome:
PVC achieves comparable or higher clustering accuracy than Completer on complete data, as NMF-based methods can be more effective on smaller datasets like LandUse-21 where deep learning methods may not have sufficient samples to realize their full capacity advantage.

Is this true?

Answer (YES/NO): YES